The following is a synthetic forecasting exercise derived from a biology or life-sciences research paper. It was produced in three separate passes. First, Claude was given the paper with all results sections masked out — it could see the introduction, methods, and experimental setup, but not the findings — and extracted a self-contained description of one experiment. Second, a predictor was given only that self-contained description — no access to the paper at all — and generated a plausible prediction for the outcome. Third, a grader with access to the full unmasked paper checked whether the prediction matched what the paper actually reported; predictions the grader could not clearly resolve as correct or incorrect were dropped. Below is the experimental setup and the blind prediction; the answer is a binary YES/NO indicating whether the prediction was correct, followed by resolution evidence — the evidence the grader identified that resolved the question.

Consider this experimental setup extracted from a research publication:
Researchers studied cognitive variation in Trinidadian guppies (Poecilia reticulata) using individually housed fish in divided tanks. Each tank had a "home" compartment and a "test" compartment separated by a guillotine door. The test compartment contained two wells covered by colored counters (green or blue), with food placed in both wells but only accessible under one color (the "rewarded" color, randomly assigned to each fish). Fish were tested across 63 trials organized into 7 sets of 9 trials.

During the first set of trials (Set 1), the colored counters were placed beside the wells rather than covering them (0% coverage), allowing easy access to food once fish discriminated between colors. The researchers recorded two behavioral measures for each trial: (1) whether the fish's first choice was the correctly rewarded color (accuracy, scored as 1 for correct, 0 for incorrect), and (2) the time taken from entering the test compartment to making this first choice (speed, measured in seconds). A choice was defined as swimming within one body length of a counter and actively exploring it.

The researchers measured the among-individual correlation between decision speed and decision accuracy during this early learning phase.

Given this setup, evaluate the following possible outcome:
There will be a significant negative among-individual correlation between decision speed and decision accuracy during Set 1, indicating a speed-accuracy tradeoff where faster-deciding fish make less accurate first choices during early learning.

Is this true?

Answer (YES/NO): NO